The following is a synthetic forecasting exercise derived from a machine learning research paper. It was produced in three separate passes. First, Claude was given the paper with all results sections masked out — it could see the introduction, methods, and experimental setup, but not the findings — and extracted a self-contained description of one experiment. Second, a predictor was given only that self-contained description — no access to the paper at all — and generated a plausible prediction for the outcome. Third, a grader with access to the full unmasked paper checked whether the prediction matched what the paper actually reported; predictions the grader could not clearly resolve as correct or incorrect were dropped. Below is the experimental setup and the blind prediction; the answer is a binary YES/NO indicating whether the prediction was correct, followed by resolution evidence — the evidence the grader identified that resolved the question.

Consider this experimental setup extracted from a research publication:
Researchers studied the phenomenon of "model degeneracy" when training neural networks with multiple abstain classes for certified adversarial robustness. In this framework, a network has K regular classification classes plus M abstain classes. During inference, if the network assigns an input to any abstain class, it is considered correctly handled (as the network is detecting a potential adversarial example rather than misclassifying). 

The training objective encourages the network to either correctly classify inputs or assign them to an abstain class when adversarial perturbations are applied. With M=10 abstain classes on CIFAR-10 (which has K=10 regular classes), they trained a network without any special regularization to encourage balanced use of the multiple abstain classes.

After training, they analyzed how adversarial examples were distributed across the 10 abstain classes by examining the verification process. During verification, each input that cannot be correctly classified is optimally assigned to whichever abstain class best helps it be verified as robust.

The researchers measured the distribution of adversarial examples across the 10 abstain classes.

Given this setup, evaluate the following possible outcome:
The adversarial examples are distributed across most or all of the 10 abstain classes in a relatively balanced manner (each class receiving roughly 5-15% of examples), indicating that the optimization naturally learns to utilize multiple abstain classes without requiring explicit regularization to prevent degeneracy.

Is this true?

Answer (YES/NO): NO